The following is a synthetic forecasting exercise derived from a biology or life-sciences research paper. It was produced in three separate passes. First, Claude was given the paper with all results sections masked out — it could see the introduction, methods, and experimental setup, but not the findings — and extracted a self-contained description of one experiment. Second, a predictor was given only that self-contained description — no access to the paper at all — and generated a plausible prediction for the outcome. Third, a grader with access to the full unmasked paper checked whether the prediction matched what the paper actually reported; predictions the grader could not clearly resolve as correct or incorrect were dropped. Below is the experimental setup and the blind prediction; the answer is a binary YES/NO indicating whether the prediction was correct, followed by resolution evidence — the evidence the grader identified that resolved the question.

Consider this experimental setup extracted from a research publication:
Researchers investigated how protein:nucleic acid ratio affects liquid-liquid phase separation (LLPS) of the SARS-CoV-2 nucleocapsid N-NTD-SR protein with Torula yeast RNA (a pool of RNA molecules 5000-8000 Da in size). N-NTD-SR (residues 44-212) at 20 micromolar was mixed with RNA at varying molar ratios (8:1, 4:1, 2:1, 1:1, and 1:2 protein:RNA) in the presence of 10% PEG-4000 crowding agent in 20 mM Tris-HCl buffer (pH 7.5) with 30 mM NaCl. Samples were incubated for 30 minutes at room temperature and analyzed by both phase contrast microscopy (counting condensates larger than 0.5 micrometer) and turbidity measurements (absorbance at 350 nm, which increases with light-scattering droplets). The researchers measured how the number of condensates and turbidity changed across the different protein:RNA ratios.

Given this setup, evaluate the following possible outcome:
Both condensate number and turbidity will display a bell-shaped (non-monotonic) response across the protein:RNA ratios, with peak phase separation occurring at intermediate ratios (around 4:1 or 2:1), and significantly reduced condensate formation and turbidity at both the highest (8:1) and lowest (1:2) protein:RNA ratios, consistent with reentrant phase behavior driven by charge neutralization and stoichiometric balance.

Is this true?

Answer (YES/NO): NO